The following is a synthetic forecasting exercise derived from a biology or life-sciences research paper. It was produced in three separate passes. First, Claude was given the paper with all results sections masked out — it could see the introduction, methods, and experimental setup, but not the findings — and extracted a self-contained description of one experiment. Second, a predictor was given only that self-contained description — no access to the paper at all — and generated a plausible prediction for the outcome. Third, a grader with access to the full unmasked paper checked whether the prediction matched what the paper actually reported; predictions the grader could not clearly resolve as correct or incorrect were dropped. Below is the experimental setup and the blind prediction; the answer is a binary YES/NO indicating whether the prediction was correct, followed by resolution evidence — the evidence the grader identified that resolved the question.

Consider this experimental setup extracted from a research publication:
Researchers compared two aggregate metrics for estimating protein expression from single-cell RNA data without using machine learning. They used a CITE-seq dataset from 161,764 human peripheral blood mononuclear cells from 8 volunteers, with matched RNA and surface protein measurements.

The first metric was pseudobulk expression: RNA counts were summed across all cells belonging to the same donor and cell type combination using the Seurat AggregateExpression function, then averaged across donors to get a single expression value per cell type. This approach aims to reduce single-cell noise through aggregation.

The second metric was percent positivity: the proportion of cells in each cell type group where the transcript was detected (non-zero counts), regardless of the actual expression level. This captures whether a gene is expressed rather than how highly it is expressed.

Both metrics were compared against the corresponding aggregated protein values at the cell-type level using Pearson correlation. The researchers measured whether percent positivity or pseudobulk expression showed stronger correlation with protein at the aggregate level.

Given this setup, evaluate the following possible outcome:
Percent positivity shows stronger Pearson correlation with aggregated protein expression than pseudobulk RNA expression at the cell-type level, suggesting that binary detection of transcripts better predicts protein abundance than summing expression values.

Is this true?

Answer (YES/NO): NO